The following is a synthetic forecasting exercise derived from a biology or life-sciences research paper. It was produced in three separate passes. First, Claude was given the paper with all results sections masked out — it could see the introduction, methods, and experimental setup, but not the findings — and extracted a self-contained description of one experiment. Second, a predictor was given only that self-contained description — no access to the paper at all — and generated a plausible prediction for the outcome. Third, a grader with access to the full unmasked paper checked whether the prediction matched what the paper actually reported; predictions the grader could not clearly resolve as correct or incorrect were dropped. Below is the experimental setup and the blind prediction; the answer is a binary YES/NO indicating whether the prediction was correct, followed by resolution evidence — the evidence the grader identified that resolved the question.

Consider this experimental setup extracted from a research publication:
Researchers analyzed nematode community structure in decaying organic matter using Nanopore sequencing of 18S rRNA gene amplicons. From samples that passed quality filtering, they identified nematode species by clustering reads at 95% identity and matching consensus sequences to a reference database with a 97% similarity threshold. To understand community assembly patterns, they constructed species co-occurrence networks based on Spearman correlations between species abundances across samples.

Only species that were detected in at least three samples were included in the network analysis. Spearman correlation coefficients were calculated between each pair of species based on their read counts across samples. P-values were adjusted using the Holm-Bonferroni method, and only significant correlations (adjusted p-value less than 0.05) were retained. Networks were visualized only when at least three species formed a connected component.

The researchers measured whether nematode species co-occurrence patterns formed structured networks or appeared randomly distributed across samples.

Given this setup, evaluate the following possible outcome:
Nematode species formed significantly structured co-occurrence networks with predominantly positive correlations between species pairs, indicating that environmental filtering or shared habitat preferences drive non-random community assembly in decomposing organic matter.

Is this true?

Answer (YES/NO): YES